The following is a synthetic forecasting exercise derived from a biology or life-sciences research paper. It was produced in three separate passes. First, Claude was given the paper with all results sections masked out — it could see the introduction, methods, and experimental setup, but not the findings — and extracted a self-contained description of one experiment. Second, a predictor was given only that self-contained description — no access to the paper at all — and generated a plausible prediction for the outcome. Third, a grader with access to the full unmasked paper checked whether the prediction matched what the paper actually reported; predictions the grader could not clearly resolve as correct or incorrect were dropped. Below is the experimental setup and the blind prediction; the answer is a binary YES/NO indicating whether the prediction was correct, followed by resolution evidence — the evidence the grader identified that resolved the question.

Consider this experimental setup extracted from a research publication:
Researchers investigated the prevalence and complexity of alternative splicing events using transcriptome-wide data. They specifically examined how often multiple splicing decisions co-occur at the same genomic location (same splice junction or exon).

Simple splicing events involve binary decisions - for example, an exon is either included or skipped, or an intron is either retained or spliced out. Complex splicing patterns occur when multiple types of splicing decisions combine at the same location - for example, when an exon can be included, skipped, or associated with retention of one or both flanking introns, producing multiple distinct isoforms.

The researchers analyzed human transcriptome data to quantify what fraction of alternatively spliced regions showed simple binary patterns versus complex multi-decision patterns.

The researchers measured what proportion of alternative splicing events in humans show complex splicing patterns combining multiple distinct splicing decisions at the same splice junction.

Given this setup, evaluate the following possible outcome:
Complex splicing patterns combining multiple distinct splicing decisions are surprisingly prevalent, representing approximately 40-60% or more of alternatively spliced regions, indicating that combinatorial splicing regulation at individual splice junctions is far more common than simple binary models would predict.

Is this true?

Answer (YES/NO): NO